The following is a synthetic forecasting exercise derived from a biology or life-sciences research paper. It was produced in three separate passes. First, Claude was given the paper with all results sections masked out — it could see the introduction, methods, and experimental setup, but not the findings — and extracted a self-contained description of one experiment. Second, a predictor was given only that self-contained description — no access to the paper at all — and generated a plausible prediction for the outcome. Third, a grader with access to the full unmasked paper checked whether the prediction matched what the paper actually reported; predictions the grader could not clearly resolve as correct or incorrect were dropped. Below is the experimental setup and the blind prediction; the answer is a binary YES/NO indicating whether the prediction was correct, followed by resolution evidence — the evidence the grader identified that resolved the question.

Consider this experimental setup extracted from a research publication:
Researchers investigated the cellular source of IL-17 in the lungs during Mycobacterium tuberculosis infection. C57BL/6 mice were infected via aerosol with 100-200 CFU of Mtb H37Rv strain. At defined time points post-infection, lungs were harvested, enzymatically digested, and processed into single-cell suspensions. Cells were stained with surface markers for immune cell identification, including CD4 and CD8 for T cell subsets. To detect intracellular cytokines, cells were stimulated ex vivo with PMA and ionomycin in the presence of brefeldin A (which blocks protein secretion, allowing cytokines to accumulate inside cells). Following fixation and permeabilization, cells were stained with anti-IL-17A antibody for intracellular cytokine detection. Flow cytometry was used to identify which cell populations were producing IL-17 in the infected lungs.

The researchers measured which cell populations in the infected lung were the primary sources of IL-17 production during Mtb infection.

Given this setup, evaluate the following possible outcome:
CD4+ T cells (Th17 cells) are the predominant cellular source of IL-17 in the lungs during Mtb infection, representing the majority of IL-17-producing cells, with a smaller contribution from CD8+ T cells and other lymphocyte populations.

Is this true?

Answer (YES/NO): NO